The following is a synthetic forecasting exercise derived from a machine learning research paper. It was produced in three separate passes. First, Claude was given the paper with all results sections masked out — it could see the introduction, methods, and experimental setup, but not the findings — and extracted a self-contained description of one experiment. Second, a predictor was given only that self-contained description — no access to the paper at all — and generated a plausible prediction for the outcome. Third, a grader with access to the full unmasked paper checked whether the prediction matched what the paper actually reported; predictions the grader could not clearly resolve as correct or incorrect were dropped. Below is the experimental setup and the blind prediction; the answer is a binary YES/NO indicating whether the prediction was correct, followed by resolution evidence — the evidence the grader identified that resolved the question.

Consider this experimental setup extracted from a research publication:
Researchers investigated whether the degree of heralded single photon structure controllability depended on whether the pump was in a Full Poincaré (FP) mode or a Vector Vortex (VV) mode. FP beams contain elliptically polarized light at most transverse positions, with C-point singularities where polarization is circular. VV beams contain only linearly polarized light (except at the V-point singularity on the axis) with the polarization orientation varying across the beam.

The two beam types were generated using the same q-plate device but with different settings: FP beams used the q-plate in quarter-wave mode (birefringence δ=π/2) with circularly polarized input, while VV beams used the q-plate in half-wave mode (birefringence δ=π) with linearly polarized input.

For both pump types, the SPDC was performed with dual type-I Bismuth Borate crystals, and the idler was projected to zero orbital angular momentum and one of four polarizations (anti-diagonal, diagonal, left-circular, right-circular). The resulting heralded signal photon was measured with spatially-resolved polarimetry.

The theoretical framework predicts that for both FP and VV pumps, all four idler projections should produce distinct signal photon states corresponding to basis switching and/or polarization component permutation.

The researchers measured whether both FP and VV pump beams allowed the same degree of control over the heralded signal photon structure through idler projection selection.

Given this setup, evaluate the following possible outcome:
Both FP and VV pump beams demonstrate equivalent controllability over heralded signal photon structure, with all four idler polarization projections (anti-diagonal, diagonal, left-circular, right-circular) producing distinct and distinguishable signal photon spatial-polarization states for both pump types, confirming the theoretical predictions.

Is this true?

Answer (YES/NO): YES